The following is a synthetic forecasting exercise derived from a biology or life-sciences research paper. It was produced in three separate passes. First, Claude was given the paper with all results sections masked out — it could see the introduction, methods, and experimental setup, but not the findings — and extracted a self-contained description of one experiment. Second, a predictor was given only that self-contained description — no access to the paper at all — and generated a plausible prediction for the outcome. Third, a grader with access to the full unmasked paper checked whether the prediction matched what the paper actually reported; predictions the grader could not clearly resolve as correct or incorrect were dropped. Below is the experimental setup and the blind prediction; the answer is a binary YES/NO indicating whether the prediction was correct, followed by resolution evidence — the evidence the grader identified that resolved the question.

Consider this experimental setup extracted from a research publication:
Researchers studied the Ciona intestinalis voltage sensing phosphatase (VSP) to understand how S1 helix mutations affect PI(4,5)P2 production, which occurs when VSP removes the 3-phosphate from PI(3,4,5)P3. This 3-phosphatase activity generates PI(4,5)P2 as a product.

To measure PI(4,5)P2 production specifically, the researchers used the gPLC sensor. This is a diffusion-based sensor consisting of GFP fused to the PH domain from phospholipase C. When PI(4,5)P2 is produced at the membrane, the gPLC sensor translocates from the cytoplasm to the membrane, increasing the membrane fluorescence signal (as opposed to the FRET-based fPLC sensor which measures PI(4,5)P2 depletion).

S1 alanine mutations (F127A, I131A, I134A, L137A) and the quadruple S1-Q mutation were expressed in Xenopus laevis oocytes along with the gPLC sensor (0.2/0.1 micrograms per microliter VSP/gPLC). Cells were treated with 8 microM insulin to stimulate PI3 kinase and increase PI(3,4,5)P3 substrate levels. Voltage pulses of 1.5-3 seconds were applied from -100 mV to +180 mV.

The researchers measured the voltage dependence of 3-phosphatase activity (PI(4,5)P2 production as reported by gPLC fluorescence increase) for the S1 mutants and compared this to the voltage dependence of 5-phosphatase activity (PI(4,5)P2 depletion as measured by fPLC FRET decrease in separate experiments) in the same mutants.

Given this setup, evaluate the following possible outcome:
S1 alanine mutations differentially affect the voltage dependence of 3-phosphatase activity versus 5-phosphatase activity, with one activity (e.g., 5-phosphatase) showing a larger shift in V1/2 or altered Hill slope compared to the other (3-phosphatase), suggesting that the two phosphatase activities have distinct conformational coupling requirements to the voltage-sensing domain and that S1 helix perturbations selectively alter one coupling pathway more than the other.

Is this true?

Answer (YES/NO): YES